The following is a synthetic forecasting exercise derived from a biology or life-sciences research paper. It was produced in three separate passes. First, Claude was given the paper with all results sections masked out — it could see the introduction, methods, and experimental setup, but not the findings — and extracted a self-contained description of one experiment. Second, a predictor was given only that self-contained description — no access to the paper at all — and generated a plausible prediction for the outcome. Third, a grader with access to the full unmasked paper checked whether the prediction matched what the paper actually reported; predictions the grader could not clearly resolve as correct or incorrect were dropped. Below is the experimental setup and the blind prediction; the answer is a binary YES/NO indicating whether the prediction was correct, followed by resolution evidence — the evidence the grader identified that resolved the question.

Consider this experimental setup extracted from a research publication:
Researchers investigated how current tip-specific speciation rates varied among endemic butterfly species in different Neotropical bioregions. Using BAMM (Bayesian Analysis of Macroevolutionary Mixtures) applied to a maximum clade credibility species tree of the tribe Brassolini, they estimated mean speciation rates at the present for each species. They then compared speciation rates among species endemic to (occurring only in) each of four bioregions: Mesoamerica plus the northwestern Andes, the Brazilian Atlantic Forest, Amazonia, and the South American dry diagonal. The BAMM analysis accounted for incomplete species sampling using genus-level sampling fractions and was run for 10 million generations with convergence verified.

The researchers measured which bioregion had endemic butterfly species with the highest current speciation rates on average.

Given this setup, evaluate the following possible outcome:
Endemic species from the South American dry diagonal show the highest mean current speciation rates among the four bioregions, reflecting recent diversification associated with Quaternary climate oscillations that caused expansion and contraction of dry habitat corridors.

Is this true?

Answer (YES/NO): NO